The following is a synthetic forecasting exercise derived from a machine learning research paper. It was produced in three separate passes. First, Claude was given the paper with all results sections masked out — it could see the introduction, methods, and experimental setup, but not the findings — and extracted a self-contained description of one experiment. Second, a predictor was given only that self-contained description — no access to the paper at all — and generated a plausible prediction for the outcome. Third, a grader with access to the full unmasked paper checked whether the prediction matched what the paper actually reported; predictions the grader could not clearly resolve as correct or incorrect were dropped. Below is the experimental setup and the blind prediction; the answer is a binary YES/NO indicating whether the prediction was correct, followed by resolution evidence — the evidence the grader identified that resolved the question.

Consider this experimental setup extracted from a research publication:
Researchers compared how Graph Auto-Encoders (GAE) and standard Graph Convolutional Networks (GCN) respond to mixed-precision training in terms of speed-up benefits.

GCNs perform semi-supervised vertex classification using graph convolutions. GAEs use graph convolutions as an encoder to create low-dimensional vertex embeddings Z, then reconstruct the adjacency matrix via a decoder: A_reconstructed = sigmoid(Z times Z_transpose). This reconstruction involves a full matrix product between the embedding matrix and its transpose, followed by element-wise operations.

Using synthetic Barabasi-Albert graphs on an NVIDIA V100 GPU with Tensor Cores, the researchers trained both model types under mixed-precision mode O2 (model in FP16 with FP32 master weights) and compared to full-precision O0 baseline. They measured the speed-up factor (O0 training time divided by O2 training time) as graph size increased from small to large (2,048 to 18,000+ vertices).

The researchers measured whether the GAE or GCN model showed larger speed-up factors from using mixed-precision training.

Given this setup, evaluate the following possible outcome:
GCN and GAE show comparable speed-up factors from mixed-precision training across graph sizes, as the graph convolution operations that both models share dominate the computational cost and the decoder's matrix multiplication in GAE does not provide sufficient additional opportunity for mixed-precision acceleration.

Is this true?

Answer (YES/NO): NO